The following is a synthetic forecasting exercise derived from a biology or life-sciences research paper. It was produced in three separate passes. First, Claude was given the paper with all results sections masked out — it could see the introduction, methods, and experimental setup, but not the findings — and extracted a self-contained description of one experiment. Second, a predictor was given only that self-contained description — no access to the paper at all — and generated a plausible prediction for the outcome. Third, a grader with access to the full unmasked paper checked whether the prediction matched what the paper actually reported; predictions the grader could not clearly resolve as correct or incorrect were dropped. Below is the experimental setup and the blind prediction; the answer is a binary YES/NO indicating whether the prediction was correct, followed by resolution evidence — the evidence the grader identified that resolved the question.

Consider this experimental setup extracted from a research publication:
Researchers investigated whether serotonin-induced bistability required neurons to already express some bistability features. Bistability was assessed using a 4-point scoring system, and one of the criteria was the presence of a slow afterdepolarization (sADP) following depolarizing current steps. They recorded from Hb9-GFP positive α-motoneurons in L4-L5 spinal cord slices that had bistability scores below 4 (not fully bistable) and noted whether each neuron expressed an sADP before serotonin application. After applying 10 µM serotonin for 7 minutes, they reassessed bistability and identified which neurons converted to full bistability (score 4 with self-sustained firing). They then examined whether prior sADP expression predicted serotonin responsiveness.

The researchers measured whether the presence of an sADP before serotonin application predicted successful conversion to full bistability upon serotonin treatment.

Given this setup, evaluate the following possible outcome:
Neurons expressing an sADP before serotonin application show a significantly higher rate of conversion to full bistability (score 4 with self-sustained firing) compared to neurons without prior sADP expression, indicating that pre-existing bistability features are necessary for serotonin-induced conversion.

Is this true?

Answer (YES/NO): YES